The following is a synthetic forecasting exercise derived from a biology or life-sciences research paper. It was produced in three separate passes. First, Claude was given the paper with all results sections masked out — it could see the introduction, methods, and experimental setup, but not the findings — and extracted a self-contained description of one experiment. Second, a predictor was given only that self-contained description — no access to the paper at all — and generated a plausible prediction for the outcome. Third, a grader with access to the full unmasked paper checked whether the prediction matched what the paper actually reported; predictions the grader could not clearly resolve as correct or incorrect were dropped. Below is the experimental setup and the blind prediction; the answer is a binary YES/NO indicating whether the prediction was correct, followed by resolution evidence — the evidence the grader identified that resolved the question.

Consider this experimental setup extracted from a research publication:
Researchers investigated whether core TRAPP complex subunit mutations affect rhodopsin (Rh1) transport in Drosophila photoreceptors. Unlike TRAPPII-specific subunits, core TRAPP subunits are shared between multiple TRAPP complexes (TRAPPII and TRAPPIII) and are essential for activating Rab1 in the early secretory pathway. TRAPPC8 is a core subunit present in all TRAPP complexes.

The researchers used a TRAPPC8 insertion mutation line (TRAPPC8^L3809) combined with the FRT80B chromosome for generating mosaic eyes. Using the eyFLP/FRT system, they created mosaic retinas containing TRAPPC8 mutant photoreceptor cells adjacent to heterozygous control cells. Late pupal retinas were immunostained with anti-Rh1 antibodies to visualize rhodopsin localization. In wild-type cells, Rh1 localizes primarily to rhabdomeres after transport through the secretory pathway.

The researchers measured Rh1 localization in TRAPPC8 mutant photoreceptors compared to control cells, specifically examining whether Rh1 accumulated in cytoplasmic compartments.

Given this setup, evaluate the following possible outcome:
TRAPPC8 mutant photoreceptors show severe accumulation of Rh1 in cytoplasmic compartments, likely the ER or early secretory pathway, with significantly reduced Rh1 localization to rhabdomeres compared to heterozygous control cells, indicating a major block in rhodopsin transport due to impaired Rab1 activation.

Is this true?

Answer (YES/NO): NO